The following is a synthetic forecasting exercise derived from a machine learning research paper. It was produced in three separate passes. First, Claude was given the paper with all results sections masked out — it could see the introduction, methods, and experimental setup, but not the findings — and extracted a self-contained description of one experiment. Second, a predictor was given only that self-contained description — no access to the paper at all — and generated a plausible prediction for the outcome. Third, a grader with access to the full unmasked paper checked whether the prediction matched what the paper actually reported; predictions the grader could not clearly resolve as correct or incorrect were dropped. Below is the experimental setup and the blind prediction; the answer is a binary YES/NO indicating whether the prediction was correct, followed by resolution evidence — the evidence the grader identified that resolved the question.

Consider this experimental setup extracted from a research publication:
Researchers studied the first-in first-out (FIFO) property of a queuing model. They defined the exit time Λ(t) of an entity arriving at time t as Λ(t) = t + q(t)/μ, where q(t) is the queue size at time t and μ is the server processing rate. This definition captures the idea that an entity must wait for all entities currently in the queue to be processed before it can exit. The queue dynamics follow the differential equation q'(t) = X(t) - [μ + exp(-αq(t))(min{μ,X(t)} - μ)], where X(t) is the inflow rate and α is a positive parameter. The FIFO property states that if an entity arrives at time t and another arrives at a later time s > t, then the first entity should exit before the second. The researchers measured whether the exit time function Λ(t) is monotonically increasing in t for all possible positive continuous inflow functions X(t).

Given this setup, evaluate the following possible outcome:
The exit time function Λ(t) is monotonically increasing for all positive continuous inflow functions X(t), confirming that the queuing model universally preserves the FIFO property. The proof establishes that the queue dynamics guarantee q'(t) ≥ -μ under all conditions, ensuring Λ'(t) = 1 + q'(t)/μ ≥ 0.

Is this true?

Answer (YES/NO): YES